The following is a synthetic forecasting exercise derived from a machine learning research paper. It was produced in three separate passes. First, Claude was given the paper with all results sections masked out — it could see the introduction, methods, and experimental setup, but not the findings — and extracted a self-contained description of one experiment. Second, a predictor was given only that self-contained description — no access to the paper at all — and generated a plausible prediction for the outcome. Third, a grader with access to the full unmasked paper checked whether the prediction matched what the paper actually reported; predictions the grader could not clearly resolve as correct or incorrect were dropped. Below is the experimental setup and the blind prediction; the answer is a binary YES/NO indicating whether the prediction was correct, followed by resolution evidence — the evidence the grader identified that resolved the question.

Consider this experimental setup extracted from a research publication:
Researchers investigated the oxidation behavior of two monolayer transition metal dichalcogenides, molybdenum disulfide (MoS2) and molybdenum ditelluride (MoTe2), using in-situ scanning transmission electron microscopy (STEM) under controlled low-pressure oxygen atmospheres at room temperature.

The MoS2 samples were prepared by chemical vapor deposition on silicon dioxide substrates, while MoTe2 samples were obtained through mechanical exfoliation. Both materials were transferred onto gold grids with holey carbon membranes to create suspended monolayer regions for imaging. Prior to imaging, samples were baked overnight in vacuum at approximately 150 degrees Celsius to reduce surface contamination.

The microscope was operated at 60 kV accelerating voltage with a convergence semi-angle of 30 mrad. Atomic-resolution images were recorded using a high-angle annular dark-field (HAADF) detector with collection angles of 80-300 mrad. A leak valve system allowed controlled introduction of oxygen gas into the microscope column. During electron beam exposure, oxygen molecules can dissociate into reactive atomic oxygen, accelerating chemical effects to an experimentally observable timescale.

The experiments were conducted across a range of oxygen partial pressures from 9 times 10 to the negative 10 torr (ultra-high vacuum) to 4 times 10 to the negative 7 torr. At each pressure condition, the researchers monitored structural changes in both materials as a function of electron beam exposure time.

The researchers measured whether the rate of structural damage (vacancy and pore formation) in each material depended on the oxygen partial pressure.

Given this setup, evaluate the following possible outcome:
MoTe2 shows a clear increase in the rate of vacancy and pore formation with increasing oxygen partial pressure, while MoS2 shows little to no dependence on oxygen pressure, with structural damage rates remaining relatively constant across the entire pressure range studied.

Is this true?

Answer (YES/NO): YES